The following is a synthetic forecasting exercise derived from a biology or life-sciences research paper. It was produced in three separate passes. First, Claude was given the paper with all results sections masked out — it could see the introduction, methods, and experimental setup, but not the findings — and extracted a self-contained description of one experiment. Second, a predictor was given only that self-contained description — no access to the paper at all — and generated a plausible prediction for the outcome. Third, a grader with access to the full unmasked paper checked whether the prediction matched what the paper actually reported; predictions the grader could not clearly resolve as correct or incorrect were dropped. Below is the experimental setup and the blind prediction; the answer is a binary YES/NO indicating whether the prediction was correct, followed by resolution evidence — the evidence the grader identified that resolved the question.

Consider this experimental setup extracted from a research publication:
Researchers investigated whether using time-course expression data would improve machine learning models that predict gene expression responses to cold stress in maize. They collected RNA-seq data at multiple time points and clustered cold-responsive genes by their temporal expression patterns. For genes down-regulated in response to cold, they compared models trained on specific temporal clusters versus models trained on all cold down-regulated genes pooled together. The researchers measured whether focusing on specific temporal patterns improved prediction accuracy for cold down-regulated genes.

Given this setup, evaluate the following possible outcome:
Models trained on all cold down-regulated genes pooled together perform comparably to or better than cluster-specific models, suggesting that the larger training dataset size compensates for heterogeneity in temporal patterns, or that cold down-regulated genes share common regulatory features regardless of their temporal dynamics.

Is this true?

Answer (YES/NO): NO